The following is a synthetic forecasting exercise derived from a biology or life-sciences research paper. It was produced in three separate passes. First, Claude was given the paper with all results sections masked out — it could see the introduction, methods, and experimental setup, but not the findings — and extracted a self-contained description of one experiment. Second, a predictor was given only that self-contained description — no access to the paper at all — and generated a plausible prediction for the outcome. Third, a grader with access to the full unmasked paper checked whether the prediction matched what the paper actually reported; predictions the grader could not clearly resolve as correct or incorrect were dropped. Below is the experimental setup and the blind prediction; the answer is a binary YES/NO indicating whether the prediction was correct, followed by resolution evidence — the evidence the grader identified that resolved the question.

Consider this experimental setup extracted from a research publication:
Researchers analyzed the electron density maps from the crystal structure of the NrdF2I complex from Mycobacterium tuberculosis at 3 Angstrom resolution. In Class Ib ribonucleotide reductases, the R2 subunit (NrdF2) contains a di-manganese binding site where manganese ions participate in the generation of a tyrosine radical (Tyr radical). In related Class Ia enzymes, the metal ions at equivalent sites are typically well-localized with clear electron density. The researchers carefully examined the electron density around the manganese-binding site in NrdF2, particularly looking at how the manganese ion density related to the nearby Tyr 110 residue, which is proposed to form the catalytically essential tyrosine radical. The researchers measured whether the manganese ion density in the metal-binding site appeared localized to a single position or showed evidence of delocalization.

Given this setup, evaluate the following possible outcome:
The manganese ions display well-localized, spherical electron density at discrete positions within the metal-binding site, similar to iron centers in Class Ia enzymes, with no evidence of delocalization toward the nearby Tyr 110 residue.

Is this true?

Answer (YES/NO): NO